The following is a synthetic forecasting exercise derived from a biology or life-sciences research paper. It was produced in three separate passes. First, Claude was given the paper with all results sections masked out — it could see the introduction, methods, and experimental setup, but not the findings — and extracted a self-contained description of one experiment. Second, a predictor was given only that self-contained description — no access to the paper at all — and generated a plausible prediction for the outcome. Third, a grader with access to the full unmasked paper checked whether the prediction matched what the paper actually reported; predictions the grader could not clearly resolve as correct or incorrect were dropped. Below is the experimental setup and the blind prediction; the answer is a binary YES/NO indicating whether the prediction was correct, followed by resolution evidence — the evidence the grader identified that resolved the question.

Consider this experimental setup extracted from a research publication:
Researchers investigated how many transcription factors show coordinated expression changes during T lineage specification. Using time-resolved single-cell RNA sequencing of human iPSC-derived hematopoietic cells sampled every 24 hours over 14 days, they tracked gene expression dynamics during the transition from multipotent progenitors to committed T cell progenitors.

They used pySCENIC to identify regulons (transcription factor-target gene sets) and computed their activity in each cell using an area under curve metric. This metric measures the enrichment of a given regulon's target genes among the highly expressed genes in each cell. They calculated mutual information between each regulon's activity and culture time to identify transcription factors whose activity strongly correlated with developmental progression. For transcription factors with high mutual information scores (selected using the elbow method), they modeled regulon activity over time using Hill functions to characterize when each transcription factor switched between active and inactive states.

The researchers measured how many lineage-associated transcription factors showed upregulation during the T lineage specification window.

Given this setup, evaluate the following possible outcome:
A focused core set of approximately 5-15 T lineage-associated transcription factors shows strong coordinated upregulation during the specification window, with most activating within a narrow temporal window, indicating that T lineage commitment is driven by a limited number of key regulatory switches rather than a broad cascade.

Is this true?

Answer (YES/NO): NO